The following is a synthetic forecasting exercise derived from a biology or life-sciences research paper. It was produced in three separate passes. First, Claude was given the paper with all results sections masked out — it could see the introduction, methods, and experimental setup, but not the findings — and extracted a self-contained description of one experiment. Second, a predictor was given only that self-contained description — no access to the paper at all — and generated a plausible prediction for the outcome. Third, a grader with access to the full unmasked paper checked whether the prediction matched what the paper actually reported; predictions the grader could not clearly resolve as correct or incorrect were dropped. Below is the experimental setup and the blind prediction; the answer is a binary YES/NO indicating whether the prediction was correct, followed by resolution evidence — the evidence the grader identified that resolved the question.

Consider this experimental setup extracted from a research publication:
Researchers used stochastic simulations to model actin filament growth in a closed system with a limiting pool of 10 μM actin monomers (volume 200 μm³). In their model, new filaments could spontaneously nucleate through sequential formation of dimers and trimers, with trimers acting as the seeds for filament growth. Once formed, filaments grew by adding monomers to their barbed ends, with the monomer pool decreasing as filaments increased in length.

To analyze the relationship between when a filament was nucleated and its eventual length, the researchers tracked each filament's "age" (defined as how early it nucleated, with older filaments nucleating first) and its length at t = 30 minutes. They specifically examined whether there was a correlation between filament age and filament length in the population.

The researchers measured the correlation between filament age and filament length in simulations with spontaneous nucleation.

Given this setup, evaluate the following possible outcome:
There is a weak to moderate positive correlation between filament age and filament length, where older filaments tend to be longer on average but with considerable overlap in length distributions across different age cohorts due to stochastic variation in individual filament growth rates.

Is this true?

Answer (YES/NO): NO